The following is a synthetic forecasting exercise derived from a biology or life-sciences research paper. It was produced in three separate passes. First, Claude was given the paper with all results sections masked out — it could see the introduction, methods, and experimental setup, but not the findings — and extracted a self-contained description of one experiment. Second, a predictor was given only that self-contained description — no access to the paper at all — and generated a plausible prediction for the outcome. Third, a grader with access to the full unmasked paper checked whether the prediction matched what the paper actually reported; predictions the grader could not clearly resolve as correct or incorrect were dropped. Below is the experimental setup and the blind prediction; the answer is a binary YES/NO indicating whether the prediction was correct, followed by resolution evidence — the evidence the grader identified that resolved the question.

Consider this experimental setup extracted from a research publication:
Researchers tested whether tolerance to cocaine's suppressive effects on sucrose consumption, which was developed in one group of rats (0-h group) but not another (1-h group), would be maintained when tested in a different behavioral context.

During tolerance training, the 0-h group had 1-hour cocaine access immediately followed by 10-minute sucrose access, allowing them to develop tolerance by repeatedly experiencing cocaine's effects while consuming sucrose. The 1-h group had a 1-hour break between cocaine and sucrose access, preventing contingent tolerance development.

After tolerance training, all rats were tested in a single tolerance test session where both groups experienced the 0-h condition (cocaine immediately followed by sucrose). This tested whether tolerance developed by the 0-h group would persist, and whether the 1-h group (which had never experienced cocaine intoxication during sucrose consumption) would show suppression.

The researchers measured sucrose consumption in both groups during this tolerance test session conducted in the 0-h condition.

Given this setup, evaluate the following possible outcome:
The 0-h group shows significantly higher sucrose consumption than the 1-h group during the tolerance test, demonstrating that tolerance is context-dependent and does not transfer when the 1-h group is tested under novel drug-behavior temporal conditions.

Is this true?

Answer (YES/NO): NO